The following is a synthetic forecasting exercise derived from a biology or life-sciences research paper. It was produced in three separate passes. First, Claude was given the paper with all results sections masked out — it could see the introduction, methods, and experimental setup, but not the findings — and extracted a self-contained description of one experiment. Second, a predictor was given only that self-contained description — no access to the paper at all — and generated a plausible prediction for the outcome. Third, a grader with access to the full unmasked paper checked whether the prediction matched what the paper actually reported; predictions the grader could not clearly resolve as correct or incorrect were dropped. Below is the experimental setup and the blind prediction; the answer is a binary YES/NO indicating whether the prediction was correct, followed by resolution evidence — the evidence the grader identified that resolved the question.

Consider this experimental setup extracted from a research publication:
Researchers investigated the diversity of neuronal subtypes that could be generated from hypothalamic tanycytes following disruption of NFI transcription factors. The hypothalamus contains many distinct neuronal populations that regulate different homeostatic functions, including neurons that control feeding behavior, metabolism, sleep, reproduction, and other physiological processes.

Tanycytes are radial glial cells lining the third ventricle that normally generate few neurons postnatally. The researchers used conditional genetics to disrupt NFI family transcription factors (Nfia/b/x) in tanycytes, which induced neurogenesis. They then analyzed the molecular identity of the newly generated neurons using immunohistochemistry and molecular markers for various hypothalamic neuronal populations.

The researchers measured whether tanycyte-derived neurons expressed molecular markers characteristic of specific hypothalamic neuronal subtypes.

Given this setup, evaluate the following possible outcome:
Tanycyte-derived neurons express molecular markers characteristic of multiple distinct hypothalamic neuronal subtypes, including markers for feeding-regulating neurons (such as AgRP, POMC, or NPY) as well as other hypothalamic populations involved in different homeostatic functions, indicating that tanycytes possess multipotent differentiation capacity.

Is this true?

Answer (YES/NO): NO